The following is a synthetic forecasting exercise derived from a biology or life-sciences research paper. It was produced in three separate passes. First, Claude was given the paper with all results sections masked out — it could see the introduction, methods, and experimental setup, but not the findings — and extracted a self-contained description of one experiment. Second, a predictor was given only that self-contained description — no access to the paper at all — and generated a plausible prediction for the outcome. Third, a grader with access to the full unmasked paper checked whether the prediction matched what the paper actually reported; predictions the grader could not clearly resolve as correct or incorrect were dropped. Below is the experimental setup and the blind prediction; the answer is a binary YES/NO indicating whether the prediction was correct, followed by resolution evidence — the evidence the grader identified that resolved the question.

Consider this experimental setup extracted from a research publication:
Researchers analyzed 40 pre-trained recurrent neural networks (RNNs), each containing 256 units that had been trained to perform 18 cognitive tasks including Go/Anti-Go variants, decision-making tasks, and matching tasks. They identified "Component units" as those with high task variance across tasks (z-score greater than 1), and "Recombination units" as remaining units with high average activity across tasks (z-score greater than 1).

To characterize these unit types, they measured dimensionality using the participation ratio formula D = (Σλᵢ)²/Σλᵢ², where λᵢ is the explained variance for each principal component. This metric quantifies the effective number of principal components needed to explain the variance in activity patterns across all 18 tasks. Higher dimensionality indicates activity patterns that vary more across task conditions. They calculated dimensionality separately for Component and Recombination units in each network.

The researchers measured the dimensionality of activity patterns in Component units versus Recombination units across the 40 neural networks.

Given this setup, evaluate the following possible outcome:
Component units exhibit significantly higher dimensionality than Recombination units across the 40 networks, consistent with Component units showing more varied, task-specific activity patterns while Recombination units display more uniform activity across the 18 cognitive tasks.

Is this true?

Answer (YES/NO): YES